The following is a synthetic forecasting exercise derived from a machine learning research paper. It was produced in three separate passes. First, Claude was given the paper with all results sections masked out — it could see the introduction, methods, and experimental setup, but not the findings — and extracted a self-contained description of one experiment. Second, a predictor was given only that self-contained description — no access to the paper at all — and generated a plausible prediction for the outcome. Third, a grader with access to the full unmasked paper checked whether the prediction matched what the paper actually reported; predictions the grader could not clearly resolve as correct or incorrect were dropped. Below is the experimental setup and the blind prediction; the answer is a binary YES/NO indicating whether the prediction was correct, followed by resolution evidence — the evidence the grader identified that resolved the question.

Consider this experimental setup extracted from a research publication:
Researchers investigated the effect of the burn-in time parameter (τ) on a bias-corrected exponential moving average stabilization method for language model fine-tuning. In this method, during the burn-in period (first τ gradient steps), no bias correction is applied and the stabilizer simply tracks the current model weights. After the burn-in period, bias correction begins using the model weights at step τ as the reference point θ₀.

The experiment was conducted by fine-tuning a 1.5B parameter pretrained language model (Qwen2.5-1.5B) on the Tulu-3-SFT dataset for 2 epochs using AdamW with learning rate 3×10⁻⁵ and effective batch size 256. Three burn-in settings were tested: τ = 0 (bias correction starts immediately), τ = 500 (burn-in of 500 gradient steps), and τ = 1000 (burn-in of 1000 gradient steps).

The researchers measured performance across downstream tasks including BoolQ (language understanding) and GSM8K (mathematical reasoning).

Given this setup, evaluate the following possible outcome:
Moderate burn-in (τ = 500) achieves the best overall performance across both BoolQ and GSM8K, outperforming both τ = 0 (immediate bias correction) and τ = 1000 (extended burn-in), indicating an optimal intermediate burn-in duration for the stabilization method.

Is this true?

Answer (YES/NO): NO